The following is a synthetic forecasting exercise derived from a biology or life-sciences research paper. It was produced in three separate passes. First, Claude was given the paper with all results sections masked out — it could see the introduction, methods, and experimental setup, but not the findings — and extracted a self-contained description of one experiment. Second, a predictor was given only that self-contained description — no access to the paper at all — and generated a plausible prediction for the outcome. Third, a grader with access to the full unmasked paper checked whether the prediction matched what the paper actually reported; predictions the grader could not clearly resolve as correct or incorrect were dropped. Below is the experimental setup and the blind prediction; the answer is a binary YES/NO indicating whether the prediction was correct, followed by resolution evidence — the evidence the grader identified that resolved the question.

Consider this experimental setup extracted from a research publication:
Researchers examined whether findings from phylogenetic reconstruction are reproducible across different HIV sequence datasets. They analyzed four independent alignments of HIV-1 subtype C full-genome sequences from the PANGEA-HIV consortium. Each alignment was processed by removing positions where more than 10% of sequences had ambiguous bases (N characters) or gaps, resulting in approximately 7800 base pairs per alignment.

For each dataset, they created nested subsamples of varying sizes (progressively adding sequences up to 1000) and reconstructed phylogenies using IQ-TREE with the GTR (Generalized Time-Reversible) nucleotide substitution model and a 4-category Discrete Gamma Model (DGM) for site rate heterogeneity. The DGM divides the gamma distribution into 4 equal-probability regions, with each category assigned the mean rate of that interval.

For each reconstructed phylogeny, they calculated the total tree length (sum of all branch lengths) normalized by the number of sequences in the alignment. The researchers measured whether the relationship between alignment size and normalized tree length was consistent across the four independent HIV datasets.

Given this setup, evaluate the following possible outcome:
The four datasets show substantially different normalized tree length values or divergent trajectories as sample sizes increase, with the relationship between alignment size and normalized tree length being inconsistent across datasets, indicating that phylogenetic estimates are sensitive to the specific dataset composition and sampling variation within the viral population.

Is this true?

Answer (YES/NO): NO